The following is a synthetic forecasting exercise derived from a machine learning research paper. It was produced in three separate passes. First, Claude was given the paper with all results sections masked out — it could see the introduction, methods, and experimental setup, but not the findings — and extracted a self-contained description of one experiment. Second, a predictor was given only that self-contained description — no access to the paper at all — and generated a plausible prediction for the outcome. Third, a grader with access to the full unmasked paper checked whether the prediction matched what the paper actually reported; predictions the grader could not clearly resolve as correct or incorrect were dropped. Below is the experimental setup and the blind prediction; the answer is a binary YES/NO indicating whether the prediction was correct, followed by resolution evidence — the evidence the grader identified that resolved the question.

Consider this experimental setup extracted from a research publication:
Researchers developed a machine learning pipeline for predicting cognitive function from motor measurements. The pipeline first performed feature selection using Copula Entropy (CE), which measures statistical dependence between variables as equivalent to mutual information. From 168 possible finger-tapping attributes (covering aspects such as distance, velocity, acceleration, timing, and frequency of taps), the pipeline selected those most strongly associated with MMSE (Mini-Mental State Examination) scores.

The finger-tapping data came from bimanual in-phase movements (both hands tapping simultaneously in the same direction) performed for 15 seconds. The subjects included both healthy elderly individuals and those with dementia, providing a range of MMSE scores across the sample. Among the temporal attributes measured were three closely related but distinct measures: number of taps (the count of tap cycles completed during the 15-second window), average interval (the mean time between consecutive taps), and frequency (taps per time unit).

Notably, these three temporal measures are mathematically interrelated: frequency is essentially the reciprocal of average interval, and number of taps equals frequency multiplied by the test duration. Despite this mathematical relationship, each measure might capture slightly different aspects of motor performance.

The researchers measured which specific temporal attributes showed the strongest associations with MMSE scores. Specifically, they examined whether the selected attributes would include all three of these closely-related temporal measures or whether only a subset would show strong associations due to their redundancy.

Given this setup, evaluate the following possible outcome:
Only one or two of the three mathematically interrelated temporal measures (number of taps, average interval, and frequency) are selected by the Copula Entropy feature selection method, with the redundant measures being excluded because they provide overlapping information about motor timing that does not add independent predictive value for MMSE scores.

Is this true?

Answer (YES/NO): NO